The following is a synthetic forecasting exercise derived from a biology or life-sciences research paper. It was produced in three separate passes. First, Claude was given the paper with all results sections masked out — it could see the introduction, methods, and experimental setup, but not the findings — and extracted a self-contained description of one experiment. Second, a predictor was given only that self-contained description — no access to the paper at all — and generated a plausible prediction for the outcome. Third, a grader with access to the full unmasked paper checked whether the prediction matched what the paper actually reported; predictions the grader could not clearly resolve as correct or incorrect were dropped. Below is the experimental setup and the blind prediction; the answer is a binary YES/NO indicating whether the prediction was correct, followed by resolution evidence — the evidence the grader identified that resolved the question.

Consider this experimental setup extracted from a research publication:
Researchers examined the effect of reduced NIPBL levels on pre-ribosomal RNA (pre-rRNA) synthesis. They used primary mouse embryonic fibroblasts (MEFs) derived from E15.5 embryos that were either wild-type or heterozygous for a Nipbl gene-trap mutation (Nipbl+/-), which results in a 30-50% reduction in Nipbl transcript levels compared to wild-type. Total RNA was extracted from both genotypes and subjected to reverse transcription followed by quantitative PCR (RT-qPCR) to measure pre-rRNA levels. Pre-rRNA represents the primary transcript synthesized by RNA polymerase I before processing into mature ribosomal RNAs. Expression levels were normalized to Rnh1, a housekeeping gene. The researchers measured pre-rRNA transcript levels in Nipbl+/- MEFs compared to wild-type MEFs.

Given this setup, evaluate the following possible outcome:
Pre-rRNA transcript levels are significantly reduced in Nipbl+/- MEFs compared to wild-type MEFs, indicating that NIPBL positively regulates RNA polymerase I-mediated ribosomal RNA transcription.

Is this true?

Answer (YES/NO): YES